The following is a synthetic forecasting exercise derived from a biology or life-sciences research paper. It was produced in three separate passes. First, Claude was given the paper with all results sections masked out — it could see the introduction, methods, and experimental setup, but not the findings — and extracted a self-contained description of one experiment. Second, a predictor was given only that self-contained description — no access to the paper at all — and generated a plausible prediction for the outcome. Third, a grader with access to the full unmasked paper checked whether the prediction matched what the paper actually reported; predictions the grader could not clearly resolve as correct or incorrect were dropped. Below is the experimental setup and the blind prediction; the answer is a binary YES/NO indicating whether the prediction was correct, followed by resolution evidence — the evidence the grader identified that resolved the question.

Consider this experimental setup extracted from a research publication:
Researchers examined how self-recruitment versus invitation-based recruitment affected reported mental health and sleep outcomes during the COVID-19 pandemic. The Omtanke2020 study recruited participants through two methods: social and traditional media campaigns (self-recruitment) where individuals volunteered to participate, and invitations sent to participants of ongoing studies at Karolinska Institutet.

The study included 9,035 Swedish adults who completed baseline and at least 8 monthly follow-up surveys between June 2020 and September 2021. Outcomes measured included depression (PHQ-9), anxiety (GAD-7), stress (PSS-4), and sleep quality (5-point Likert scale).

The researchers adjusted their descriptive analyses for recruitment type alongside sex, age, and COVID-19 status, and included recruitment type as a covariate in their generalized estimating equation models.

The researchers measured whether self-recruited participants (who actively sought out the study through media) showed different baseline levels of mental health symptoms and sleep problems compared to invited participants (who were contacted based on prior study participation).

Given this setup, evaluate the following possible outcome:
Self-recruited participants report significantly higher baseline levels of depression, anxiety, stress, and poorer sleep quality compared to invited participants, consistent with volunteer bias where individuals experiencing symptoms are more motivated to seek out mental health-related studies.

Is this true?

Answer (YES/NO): NO